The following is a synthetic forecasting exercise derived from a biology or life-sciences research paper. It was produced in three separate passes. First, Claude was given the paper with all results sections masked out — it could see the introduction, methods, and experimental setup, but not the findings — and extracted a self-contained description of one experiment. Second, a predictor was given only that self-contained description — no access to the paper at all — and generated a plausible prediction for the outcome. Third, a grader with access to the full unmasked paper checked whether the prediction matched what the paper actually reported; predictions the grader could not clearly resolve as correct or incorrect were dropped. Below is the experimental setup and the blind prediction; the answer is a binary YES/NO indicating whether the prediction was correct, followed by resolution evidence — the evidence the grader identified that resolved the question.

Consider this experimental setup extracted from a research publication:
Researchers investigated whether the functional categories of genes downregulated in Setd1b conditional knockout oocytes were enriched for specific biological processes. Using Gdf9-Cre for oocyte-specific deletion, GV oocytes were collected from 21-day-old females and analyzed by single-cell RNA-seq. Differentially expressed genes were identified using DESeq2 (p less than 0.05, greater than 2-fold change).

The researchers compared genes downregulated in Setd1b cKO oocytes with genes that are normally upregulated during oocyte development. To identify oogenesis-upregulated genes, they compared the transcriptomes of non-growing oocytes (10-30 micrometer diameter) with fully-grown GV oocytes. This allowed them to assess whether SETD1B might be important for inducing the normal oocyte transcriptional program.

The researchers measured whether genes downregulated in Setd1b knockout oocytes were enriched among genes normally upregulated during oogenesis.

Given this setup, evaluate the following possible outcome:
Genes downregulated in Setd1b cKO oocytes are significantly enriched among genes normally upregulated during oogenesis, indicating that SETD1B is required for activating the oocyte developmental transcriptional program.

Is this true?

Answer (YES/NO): YES